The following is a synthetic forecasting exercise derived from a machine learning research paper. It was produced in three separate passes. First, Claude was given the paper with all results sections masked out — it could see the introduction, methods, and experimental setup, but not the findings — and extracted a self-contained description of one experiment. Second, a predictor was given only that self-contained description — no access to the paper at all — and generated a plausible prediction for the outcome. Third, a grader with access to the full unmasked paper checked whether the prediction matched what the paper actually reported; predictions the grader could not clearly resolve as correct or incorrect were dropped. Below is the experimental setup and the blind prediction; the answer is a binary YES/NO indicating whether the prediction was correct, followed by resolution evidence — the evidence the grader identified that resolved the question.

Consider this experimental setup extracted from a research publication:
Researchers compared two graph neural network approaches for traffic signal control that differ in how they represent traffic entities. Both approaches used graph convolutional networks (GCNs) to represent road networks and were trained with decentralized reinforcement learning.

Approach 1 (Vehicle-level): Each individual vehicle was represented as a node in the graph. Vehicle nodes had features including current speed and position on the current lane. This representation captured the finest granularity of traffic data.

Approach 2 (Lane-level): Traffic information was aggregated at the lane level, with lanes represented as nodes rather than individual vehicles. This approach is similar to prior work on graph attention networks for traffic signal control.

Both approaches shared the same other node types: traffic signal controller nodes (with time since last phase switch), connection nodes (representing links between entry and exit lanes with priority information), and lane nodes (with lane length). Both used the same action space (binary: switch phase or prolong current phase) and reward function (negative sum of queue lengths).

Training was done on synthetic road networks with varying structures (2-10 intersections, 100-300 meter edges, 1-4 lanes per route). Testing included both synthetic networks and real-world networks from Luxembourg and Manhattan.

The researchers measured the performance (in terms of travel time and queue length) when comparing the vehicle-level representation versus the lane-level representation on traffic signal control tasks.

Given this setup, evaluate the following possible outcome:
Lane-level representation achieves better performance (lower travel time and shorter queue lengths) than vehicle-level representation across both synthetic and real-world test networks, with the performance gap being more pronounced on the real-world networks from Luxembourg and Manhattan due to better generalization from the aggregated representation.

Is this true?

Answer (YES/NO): NO